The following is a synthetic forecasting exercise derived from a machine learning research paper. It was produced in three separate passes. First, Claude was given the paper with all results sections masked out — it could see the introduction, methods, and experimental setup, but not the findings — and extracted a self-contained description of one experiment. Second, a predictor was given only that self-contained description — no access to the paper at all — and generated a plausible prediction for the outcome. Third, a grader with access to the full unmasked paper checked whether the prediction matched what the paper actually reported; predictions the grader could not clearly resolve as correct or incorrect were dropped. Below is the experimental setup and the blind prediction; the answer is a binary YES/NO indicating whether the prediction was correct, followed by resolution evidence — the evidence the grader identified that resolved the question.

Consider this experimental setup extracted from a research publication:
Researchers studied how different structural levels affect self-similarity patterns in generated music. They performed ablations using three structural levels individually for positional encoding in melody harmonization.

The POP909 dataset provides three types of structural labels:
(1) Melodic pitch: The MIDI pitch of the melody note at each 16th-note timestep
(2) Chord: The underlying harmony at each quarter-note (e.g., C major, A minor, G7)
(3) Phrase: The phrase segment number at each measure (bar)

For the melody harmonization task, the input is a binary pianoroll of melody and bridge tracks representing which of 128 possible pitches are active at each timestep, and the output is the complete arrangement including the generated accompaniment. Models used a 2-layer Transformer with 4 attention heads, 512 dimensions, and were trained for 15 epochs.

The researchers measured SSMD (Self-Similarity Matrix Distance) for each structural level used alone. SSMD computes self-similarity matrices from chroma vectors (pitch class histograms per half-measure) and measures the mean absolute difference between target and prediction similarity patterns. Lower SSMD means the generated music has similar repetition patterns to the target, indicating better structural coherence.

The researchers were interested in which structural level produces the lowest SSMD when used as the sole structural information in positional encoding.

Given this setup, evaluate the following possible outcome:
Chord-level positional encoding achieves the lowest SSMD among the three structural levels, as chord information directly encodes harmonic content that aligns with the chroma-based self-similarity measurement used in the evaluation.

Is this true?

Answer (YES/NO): YES